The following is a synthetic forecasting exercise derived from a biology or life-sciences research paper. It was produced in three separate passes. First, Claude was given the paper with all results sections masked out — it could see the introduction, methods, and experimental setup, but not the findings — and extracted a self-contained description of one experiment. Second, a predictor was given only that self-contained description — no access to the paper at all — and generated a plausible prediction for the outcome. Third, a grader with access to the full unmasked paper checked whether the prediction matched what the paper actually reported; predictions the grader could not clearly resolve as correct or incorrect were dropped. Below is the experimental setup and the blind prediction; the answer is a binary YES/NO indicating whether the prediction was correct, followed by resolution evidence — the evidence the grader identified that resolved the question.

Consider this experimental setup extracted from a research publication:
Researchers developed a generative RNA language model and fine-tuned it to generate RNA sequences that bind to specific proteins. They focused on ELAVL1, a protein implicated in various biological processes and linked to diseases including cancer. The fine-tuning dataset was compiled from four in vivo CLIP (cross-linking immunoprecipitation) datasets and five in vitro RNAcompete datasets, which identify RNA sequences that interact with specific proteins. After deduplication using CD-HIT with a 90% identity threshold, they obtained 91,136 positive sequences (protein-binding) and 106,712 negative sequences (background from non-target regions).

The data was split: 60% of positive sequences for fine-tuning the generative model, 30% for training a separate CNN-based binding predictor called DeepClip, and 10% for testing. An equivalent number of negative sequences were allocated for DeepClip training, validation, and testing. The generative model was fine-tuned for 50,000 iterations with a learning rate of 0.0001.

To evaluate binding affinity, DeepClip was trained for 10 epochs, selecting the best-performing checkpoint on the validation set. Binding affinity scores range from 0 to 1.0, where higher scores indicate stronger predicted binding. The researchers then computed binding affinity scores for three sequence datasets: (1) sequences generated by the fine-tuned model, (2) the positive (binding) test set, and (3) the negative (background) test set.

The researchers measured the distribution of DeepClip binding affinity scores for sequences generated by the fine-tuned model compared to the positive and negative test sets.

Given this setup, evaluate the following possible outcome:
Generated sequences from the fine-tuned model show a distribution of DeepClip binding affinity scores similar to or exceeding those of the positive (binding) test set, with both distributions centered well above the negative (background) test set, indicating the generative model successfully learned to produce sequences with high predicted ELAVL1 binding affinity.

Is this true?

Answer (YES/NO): YES